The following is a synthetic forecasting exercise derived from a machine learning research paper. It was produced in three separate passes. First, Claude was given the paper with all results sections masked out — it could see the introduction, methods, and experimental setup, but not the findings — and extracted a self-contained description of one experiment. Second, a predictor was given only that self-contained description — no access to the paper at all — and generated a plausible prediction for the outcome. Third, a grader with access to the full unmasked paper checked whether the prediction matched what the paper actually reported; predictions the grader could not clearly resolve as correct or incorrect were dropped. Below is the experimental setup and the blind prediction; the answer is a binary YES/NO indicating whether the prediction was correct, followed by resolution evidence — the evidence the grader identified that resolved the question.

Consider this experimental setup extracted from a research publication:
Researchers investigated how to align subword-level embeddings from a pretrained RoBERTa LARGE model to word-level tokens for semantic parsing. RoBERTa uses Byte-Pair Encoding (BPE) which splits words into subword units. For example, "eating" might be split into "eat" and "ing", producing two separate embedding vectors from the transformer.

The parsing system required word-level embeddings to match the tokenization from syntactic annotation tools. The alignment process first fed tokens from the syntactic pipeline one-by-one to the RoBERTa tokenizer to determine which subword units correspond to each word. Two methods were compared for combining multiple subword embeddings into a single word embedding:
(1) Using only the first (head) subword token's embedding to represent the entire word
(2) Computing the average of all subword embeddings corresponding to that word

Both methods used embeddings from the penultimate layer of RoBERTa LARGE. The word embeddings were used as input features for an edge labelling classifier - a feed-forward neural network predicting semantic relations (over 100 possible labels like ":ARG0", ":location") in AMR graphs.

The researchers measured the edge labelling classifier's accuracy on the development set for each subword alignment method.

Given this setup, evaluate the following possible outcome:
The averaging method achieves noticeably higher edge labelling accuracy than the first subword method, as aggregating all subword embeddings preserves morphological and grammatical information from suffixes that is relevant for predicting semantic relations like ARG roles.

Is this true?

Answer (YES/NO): NO